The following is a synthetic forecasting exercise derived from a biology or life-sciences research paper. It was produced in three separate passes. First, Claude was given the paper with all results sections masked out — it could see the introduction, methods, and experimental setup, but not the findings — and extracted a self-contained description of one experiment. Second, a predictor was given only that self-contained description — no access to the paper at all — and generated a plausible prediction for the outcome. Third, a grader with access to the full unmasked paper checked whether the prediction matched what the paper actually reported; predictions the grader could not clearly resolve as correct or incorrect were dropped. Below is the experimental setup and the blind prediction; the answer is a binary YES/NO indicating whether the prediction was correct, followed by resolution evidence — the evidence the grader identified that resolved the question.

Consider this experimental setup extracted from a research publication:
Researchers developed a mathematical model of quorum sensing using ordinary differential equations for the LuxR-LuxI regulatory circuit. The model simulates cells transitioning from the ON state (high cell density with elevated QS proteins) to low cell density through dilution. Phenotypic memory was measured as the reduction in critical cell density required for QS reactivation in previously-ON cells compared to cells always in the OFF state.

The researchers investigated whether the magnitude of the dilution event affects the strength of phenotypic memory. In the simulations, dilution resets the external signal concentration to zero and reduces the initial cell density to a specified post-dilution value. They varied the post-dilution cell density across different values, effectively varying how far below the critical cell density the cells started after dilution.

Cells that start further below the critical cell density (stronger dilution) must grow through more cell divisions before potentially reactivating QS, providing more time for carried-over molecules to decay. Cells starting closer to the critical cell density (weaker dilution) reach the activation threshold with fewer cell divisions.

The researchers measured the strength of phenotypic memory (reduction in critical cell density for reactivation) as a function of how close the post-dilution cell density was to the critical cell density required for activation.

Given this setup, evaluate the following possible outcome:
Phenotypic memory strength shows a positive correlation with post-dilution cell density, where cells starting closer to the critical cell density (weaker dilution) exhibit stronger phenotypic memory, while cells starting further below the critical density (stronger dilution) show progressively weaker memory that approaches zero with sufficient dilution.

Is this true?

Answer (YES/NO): YES